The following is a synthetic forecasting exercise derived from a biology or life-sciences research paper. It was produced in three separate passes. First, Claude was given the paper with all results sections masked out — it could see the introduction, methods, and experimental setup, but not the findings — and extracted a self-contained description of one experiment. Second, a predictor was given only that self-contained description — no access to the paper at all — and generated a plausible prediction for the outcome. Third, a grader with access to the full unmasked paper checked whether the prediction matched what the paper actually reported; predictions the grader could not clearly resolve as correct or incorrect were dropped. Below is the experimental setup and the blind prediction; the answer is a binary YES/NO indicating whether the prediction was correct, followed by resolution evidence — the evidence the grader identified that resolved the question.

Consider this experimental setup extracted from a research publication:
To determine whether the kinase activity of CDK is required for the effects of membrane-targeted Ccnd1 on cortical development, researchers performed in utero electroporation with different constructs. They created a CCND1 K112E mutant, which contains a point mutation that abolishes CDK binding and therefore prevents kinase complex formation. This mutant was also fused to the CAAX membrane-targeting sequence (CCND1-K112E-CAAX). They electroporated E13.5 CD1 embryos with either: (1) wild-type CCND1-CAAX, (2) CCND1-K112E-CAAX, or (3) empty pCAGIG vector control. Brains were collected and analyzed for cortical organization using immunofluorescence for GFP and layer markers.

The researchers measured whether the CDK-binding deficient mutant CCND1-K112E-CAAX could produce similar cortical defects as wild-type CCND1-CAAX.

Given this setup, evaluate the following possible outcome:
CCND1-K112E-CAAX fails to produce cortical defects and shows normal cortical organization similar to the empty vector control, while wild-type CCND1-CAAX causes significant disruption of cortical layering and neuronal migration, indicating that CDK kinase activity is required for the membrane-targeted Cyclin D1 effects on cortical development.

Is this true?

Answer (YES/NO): NO